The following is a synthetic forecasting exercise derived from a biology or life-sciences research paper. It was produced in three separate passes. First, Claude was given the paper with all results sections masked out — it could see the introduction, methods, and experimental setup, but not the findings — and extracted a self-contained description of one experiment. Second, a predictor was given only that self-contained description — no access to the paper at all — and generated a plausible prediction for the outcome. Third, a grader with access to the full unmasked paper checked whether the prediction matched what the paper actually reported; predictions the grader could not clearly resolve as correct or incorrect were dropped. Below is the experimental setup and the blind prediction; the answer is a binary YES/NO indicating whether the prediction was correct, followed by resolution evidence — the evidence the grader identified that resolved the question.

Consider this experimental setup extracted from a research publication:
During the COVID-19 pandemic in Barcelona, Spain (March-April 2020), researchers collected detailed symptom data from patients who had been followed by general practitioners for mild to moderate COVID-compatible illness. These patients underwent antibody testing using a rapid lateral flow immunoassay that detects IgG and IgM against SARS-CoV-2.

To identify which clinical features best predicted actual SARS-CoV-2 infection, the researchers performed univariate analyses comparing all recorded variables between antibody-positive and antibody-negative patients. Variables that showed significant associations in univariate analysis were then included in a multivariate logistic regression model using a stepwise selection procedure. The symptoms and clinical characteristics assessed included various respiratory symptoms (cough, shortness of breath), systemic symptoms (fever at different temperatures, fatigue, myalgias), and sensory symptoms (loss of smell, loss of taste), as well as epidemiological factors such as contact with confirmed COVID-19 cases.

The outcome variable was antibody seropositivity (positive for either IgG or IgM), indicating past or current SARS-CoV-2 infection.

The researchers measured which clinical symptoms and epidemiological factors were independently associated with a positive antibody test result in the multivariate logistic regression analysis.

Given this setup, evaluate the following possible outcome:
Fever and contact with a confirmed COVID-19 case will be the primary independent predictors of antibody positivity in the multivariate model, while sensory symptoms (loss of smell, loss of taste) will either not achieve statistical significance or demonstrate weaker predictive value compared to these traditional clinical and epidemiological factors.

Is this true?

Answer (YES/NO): NO